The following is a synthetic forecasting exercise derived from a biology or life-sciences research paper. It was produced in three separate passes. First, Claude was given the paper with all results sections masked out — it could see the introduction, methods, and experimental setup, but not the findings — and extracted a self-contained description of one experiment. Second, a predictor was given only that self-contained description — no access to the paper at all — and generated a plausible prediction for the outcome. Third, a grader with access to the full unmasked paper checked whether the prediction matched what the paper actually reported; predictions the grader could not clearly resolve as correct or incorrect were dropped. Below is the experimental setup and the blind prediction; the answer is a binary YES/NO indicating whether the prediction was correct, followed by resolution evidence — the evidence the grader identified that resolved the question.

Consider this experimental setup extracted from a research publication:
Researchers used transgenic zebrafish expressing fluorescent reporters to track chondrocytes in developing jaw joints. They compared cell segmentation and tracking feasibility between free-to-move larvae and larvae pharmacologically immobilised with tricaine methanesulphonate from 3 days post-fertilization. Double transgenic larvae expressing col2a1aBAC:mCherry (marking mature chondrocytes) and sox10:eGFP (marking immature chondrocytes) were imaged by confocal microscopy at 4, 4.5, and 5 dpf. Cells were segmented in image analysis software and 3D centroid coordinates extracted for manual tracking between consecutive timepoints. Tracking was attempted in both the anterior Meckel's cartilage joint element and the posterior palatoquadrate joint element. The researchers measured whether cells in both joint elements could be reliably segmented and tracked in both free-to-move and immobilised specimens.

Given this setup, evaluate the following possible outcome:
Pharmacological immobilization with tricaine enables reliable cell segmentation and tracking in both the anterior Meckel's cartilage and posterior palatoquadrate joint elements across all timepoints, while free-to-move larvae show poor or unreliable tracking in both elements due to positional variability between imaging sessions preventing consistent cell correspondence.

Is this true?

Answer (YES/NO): NO